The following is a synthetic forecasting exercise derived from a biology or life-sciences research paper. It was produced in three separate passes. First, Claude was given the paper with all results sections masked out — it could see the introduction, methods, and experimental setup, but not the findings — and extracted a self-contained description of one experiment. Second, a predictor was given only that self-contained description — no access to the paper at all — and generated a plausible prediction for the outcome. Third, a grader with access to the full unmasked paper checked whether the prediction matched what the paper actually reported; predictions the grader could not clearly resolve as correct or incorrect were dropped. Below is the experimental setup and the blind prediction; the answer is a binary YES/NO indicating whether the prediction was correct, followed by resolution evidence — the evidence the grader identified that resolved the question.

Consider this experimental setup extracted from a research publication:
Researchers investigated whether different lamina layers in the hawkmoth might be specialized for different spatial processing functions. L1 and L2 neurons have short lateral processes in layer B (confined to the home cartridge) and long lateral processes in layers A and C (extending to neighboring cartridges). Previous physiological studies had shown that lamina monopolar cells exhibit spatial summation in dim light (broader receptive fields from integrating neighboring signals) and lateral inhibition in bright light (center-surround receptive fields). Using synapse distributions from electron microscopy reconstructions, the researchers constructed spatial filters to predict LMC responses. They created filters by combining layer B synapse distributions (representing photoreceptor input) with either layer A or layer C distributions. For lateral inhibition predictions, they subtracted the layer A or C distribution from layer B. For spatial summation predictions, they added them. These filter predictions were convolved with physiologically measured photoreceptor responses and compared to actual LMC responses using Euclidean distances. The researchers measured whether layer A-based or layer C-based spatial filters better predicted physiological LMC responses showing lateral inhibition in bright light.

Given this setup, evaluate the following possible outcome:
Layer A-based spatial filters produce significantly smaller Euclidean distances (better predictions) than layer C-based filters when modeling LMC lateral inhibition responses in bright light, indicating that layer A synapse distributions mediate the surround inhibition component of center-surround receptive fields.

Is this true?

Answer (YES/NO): NO